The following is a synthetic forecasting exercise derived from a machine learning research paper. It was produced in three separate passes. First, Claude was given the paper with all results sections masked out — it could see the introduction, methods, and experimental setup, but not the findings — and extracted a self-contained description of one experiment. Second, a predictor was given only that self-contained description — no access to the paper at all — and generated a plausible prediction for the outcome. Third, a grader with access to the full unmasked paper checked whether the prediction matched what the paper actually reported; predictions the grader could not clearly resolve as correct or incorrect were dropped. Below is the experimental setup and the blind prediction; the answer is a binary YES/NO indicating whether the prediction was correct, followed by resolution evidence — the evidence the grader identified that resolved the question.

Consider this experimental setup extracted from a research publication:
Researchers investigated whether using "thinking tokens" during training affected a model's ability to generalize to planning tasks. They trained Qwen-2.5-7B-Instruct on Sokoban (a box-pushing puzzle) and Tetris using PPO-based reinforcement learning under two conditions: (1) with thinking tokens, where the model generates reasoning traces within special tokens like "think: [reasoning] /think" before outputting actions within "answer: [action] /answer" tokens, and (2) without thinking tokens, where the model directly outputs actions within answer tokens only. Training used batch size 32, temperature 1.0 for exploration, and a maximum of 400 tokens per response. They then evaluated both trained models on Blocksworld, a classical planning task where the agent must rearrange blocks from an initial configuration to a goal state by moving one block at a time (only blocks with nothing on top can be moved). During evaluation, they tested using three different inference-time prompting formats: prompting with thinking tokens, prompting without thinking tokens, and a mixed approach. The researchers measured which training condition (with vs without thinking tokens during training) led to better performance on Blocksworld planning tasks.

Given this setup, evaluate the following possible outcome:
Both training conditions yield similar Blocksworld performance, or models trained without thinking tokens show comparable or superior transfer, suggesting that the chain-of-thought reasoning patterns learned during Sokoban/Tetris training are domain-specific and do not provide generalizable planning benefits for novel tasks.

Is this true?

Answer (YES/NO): NO